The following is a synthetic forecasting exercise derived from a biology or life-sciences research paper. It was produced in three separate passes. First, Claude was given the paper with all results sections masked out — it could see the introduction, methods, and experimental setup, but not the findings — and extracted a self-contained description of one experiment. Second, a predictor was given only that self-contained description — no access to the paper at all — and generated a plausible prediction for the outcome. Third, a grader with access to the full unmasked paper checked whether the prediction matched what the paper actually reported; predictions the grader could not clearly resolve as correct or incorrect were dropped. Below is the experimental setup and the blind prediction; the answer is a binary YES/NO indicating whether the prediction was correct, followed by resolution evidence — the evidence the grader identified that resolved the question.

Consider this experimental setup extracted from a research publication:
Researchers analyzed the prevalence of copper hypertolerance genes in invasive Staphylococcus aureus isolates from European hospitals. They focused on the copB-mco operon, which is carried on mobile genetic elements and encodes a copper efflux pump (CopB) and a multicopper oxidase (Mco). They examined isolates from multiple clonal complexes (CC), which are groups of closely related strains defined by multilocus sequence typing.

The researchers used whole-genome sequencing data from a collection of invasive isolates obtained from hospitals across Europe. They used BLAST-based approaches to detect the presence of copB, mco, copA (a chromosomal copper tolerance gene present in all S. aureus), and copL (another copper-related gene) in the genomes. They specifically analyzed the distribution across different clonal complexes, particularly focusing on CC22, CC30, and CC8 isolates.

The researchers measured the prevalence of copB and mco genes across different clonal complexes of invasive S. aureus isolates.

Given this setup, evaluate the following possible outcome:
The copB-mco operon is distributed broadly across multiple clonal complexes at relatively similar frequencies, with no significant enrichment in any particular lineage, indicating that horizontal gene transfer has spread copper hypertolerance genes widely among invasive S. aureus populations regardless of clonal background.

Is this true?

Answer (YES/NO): NO